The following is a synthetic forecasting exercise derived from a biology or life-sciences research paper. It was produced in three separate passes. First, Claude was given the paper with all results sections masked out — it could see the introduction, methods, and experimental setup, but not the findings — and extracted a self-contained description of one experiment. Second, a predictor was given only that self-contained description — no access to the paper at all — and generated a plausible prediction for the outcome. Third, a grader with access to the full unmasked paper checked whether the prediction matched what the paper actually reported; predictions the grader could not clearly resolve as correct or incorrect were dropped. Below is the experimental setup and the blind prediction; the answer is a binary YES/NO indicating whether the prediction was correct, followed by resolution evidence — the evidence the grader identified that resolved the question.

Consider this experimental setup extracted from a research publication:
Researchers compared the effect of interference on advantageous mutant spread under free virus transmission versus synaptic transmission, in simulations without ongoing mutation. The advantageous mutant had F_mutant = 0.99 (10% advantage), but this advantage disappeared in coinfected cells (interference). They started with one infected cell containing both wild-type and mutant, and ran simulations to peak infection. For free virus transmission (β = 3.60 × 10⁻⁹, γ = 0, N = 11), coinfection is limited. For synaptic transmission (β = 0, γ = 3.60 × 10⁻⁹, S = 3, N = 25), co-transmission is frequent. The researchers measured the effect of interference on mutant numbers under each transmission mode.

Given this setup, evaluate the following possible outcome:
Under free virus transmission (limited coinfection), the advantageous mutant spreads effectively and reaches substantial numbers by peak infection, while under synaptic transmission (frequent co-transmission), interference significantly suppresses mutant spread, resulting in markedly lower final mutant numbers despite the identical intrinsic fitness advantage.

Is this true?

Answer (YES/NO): NO